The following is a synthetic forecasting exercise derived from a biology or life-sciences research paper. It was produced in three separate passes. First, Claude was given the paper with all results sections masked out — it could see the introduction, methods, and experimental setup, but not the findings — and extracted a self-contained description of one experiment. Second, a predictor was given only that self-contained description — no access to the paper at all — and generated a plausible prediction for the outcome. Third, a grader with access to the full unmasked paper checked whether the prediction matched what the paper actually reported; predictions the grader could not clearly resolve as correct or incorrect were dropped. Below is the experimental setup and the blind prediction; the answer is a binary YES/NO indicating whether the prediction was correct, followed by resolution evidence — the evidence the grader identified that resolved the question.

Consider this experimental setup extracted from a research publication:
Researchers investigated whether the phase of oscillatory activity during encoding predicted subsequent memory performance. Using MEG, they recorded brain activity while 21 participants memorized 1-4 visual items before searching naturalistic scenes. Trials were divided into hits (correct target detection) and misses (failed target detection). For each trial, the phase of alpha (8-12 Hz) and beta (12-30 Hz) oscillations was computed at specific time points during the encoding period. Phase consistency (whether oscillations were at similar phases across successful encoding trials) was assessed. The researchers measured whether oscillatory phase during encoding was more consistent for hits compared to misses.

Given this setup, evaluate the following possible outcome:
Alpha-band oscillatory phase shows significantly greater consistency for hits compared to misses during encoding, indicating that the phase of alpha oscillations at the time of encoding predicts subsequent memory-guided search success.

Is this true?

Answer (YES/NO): NO